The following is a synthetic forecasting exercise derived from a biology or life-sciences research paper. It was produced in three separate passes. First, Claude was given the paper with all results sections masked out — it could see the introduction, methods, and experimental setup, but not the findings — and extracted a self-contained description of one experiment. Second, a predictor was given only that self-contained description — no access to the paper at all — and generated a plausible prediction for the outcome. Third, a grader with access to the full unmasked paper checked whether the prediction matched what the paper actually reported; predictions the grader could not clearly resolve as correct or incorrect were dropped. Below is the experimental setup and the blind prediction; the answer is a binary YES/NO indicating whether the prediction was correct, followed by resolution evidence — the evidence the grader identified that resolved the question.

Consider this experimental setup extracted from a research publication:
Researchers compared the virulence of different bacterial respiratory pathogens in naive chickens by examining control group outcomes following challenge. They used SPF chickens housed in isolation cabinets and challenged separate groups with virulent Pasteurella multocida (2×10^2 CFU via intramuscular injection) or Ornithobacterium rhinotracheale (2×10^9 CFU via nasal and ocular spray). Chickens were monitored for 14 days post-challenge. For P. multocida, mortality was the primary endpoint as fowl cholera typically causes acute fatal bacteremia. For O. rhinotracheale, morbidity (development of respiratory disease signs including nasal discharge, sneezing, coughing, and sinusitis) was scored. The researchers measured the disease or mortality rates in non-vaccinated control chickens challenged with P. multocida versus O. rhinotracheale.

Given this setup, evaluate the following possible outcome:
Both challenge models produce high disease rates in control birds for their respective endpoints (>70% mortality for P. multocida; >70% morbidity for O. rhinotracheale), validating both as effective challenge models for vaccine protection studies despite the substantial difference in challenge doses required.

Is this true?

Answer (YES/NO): YES